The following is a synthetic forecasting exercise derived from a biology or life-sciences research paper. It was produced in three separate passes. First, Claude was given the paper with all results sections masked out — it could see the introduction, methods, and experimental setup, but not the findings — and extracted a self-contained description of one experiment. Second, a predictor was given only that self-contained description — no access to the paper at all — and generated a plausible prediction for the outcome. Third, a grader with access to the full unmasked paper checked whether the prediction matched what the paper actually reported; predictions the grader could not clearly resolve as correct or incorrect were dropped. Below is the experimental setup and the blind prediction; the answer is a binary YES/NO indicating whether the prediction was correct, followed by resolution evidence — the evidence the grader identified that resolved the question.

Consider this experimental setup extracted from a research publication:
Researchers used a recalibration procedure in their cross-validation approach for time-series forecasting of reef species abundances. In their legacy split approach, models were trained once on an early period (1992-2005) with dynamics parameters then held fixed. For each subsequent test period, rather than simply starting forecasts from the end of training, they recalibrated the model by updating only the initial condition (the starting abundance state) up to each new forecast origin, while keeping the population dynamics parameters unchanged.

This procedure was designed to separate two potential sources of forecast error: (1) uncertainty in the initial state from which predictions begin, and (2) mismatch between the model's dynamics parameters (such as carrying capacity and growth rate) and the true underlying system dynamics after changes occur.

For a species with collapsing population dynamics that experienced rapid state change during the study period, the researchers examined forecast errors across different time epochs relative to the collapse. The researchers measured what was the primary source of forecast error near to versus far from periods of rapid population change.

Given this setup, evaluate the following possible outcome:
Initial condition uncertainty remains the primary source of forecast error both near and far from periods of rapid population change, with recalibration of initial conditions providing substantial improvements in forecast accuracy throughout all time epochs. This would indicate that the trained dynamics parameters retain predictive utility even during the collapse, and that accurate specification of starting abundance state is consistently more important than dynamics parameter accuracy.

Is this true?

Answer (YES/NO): NO